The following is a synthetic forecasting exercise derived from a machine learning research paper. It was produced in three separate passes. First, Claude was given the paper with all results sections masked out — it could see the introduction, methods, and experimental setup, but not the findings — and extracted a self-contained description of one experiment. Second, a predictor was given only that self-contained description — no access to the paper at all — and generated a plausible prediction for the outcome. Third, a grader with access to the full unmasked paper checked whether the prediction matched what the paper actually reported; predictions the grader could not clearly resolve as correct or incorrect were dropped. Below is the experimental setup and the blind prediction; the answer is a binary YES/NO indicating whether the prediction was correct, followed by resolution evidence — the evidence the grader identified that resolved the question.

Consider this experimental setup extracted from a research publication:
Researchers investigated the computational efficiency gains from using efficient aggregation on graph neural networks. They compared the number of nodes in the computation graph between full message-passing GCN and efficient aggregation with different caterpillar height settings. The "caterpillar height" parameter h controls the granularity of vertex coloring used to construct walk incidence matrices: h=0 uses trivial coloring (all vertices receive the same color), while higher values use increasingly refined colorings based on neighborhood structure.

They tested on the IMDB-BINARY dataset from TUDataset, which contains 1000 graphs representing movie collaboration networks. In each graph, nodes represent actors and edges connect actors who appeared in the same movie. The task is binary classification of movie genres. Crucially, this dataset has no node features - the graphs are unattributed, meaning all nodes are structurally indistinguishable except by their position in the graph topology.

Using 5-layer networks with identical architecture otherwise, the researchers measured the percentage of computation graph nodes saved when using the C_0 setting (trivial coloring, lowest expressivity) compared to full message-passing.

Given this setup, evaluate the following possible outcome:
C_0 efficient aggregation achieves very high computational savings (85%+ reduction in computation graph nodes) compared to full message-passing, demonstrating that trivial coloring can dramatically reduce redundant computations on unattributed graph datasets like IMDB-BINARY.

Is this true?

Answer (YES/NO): YES